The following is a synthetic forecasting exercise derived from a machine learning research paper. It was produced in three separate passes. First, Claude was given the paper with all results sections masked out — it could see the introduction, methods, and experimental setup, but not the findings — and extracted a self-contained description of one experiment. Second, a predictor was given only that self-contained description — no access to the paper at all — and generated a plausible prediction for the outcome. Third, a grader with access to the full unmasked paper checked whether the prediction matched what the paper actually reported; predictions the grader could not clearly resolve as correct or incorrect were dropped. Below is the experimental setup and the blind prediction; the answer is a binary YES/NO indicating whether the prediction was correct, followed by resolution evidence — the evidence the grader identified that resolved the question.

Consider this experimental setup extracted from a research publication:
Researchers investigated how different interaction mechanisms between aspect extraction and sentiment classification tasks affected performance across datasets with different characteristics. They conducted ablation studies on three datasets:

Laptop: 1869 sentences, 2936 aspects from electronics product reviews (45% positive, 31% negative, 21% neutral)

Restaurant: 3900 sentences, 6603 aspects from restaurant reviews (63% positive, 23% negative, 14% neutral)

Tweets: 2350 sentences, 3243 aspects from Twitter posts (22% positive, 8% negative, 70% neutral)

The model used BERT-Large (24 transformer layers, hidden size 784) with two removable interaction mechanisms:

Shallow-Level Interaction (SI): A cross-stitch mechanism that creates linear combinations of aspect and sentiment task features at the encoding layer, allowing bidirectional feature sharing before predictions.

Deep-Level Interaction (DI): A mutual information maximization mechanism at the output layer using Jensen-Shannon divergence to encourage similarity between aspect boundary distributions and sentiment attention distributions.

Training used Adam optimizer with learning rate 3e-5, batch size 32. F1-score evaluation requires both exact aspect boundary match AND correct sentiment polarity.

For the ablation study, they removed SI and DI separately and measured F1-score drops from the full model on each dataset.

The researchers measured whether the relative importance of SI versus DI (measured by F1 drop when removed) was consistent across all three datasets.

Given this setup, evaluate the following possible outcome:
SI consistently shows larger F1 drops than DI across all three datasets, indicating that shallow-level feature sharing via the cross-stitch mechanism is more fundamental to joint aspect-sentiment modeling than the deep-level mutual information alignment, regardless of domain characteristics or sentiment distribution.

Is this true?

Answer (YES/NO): NO